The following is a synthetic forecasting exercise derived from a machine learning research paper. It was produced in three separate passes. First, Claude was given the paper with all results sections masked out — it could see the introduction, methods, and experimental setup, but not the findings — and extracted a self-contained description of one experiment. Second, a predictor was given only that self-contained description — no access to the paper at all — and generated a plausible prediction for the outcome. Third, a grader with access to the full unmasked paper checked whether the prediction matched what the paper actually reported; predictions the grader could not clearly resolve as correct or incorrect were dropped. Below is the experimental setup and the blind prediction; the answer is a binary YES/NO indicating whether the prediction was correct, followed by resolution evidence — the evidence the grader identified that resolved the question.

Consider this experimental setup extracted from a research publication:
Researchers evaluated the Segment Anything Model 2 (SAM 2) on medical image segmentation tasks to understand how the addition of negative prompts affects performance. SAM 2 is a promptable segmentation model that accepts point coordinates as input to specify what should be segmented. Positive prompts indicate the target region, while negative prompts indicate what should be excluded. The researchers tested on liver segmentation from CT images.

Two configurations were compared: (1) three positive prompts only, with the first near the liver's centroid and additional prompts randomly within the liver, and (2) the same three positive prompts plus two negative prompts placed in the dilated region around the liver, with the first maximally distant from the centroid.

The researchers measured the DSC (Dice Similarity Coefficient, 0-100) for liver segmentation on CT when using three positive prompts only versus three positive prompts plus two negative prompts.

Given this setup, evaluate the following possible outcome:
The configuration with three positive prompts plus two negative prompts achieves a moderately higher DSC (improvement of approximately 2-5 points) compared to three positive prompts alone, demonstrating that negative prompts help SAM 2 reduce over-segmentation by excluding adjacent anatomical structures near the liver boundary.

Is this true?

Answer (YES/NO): NO